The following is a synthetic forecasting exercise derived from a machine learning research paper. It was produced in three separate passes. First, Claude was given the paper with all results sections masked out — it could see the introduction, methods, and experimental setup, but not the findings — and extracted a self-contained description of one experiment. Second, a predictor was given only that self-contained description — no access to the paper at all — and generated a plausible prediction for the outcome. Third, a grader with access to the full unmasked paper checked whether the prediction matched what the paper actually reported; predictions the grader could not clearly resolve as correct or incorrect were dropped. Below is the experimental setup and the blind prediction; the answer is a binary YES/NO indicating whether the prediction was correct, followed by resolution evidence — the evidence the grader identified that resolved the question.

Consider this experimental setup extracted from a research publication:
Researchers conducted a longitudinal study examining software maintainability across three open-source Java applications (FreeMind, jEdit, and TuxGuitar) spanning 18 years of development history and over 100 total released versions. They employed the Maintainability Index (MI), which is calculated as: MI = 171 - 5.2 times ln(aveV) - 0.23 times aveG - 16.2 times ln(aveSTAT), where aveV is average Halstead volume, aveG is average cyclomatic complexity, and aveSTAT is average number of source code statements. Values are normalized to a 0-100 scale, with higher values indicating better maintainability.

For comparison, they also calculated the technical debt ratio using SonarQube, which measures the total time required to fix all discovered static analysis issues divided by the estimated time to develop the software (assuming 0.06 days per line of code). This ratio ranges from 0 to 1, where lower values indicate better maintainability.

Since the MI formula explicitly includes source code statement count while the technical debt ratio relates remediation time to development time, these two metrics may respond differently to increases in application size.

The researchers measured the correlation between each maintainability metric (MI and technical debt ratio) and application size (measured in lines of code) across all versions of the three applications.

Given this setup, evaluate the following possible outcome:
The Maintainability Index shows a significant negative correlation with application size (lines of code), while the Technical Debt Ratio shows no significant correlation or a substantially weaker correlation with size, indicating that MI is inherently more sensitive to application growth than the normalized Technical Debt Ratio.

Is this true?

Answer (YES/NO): NO